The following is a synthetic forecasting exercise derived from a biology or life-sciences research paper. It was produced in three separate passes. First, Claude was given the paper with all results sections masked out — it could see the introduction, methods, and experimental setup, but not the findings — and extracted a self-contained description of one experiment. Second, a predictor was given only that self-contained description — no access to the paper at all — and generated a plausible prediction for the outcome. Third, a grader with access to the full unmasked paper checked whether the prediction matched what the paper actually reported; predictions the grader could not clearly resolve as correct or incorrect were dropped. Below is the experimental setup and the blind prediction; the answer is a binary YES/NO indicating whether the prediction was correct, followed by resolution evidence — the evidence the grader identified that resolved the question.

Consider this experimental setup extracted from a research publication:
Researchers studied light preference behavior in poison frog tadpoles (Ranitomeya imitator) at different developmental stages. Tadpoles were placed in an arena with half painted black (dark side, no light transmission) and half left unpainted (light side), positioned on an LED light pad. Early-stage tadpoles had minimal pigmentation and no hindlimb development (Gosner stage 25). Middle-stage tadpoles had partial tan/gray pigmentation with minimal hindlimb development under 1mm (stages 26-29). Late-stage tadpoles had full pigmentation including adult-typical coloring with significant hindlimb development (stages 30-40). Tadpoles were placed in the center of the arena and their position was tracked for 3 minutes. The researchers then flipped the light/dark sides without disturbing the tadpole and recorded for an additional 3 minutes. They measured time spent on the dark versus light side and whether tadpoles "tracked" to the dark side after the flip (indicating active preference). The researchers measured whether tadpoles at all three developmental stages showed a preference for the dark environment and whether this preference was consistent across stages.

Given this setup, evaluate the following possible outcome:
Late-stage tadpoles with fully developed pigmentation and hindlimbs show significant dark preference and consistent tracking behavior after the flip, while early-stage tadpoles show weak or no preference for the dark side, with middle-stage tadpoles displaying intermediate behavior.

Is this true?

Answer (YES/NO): NO